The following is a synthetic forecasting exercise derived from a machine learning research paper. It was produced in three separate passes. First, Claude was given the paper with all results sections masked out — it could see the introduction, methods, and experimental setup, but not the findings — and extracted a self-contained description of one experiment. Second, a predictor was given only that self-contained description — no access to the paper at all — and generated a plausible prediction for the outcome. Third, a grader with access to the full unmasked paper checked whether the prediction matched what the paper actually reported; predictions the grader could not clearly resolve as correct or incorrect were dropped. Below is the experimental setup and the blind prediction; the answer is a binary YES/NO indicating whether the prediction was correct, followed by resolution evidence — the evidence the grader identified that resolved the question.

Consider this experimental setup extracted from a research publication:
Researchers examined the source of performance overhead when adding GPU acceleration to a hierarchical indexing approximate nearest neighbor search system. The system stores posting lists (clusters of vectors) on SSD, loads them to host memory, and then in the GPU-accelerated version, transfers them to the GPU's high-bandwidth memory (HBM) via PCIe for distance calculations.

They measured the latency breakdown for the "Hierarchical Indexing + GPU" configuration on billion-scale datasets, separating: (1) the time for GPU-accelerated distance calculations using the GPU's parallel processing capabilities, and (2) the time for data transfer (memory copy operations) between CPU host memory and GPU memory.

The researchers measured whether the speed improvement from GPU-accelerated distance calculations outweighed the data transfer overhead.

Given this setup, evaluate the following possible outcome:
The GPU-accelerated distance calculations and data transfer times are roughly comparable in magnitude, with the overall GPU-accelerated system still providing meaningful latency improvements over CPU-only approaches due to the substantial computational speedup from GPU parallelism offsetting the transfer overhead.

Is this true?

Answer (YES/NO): NO